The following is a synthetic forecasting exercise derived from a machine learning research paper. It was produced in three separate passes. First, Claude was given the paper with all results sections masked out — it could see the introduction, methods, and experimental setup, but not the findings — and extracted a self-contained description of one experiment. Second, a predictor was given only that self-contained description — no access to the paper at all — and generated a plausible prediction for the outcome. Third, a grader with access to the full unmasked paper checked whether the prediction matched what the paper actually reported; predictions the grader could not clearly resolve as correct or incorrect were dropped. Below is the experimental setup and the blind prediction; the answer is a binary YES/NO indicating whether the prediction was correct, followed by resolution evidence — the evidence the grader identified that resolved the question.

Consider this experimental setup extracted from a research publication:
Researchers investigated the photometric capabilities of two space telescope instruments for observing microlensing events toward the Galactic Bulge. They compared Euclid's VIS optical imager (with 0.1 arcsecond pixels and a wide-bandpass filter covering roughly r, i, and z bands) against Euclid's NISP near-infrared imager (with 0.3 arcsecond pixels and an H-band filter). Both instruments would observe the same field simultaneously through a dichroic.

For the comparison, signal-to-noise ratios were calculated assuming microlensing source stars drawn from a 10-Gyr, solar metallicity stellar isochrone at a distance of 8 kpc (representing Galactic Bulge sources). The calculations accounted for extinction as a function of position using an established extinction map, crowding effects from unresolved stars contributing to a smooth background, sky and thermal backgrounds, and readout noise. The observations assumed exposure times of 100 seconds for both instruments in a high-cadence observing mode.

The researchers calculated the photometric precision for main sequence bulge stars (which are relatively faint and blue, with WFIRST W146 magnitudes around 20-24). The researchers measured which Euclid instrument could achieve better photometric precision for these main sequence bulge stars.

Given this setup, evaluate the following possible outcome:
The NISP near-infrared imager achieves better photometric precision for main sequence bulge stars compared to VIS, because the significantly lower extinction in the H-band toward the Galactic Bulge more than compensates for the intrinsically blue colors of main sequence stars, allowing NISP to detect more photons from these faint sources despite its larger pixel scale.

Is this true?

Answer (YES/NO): NO